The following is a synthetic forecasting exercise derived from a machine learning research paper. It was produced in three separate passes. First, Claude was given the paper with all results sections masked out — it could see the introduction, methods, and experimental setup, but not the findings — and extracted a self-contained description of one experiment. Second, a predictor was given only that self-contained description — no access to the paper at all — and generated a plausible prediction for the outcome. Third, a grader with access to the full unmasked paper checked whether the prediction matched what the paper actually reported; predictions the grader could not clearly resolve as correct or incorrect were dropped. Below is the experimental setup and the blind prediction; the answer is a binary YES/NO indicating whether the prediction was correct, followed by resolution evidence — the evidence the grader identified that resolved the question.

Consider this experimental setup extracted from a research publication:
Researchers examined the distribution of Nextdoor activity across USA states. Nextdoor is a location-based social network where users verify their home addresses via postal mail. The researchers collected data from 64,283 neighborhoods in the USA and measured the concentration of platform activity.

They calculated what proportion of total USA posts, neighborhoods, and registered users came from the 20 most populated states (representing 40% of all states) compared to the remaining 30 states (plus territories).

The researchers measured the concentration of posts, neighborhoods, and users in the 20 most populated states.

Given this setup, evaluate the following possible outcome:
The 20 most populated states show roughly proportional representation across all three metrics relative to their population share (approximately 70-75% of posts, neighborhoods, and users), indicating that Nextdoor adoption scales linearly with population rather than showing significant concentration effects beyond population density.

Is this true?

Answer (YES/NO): YES